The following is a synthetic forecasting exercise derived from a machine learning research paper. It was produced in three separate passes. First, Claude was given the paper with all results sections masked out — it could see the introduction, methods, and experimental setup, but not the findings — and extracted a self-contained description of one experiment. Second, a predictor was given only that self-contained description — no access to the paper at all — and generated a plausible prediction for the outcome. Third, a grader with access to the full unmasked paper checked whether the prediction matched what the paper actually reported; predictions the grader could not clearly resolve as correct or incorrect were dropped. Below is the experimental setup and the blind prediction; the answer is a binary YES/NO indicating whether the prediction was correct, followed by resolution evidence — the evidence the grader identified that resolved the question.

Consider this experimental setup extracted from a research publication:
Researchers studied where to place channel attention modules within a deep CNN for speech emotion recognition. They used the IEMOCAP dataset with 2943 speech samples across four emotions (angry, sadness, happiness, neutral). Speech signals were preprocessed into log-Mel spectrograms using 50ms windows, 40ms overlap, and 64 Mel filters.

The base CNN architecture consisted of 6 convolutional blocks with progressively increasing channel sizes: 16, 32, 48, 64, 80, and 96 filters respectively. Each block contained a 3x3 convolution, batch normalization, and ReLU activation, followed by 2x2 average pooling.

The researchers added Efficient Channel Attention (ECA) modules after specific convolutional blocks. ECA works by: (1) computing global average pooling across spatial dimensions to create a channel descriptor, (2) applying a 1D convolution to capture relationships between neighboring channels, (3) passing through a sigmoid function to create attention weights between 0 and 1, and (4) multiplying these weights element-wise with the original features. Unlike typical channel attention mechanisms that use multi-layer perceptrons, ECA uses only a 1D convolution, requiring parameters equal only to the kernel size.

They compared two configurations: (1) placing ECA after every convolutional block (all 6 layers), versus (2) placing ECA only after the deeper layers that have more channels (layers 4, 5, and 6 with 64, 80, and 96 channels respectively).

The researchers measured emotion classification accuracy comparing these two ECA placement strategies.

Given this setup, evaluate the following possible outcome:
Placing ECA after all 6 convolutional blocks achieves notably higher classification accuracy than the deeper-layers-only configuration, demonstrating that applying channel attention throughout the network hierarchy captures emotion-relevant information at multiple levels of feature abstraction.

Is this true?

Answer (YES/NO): NO